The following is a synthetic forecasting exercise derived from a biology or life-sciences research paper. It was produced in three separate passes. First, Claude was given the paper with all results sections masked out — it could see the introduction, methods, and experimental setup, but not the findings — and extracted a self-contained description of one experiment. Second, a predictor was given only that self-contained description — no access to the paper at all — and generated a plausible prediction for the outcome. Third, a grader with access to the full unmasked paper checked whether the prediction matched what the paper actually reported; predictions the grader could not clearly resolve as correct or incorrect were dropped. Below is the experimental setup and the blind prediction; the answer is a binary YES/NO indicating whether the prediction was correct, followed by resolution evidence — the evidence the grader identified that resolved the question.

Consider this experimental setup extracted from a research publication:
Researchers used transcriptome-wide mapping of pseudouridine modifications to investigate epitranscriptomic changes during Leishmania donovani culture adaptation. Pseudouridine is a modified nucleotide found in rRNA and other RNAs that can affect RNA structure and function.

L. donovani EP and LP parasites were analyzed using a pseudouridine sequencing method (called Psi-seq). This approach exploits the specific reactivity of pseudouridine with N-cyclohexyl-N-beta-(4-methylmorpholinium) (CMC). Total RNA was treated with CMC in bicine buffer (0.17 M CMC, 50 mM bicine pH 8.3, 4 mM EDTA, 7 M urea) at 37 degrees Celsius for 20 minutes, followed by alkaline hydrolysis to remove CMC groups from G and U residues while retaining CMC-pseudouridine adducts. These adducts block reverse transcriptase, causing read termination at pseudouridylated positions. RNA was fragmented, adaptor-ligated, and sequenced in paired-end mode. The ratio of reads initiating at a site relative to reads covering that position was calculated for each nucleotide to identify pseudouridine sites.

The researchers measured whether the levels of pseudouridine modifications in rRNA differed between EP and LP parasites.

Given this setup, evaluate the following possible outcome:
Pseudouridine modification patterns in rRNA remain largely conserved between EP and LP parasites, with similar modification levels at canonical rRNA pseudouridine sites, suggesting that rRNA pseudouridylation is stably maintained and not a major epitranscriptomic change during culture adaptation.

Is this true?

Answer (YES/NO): NO